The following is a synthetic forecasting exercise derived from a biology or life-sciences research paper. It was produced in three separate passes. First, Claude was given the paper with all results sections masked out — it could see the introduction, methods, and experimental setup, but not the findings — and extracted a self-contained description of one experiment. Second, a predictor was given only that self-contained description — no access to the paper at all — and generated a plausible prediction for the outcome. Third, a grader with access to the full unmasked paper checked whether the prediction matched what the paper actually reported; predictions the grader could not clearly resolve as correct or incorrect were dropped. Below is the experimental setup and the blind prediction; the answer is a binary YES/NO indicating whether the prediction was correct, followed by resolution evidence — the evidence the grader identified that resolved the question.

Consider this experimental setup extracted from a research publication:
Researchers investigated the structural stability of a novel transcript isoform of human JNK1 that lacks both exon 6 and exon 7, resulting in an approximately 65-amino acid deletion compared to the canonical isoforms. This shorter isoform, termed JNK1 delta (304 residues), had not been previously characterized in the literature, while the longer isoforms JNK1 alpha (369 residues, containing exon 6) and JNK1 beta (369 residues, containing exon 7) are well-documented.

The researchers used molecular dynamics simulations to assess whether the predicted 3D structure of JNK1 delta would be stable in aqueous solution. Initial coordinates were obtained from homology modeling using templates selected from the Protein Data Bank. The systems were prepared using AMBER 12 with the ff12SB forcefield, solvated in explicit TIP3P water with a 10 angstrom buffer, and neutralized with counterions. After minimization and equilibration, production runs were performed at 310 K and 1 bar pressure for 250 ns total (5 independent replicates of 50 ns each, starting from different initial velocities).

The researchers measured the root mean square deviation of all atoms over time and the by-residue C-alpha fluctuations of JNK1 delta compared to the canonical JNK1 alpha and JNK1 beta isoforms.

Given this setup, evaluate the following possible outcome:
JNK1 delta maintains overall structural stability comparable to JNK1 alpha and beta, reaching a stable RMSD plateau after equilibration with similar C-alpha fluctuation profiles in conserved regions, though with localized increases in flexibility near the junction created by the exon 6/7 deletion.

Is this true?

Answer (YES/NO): YES